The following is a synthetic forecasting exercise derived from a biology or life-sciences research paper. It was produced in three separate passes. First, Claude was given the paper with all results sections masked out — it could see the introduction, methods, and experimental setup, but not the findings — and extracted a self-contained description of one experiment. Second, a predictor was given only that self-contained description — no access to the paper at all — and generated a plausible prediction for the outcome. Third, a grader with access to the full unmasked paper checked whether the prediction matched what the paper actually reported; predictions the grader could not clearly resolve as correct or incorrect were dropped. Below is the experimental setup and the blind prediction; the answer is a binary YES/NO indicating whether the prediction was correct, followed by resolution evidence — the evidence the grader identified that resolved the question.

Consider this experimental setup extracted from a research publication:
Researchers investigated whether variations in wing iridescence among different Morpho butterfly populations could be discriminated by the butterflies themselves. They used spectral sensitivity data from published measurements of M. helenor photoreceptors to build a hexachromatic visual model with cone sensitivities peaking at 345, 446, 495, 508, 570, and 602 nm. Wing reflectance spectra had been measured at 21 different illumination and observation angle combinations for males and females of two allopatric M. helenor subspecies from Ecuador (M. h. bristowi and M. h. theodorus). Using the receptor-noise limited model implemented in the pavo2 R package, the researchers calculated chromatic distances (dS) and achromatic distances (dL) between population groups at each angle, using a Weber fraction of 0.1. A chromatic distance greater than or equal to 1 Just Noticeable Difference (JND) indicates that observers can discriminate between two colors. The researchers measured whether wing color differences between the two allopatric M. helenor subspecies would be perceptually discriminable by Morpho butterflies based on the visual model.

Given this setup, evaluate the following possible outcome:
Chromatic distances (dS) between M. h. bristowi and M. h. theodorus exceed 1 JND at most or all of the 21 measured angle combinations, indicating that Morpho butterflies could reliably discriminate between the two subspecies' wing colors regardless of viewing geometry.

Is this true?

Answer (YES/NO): NO